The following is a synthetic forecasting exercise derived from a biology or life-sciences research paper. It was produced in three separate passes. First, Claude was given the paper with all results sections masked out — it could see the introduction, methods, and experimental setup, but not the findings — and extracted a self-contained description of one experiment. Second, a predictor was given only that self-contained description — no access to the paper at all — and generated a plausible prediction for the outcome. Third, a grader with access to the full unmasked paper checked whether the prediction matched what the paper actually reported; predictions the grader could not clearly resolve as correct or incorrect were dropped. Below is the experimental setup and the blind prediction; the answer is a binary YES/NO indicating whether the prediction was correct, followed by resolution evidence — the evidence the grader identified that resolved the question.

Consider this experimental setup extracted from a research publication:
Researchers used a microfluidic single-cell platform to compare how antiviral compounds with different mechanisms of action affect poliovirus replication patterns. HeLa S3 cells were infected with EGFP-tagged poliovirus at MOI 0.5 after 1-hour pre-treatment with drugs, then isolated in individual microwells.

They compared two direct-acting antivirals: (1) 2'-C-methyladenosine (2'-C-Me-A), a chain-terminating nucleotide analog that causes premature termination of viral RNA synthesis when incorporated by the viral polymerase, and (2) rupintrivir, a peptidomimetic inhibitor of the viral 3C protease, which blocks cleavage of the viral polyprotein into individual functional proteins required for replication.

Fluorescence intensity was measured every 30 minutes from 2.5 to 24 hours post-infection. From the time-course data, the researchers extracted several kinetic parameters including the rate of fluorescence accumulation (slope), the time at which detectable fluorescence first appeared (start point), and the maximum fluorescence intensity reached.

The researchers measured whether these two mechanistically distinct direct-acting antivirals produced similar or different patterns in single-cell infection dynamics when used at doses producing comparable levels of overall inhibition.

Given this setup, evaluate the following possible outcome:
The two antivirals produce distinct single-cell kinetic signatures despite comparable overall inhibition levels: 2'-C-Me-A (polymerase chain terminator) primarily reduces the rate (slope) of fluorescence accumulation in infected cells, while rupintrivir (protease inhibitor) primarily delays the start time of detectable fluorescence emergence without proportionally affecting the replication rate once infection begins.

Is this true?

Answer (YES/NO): NO